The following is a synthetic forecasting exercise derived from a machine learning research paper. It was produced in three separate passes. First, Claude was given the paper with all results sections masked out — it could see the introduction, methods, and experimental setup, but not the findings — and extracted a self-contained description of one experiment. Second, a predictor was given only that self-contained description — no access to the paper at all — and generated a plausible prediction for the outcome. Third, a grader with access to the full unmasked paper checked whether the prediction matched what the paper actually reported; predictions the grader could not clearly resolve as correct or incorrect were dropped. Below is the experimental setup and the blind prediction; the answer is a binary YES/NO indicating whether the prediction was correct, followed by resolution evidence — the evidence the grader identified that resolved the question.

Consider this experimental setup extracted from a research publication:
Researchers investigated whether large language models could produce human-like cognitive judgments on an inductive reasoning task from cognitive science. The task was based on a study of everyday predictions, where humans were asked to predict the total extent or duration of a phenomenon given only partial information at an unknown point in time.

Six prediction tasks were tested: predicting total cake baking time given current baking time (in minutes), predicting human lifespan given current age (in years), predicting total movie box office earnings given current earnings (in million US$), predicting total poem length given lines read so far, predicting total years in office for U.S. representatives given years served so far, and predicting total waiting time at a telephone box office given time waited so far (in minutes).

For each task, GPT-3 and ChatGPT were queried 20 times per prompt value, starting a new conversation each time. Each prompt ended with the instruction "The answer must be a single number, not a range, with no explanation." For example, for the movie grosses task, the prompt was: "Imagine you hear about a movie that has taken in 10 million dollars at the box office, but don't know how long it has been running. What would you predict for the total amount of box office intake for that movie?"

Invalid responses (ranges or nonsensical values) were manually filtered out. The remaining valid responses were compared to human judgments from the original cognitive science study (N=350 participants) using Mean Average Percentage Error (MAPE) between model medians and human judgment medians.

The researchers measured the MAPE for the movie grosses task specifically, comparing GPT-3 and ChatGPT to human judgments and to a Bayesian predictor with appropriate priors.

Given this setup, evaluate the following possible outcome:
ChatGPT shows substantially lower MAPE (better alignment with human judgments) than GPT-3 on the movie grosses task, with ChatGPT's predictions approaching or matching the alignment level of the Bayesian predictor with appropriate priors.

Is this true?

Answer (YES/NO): NO